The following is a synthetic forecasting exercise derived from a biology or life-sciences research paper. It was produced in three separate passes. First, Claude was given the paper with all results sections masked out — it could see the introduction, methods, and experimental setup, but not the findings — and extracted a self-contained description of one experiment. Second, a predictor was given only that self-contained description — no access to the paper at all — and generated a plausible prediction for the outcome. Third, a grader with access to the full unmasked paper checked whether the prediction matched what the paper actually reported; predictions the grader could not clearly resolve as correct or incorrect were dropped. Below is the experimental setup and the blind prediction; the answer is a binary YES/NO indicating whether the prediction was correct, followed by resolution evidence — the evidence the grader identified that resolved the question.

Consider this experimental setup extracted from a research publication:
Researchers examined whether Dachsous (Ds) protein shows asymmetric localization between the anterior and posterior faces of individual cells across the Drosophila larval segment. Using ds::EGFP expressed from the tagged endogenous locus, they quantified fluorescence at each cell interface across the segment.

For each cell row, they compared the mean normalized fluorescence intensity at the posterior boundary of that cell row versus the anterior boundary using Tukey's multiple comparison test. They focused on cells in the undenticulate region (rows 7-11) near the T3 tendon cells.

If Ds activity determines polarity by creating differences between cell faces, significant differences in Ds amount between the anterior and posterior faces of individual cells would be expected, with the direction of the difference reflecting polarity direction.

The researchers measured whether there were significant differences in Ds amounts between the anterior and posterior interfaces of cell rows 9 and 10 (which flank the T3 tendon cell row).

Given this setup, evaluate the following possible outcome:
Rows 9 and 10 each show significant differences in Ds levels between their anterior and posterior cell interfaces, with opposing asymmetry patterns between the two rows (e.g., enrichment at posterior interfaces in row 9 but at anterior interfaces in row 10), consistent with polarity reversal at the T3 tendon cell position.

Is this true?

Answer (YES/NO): YES